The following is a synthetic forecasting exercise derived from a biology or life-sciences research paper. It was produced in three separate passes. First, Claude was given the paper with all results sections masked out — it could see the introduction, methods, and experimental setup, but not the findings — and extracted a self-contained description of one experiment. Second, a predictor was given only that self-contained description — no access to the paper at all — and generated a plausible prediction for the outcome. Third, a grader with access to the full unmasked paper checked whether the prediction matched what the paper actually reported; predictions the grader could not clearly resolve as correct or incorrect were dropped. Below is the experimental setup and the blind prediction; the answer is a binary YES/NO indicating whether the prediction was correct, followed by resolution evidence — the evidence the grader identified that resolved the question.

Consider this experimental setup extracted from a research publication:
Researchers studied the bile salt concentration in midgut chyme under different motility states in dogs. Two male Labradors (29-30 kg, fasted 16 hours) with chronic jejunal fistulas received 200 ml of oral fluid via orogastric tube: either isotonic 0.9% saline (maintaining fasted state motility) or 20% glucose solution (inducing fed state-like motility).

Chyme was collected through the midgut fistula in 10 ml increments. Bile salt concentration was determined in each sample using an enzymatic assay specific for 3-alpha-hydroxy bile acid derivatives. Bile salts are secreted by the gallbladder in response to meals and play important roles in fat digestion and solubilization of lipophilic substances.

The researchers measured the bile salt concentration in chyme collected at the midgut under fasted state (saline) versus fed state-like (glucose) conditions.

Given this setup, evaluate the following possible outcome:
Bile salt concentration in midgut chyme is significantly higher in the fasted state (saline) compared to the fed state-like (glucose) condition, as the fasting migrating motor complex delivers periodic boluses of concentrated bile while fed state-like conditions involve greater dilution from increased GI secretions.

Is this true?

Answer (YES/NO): NO